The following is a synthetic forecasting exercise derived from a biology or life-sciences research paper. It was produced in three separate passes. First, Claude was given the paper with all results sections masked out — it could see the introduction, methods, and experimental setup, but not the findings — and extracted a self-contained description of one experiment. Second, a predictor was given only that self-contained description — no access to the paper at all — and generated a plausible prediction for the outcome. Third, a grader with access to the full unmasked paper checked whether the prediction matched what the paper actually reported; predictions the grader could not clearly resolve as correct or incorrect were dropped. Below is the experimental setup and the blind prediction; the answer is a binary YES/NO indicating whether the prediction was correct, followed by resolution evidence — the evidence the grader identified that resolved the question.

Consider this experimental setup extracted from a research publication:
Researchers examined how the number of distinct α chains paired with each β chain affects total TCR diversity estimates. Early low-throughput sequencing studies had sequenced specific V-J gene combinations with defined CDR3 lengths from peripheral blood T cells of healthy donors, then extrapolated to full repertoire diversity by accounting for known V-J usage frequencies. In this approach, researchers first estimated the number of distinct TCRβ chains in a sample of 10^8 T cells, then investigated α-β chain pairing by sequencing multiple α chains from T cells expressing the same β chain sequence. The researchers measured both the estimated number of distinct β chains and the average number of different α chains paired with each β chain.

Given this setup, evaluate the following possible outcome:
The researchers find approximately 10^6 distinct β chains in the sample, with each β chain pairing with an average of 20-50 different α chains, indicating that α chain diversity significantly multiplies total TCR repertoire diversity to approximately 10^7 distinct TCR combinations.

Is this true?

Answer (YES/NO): YES